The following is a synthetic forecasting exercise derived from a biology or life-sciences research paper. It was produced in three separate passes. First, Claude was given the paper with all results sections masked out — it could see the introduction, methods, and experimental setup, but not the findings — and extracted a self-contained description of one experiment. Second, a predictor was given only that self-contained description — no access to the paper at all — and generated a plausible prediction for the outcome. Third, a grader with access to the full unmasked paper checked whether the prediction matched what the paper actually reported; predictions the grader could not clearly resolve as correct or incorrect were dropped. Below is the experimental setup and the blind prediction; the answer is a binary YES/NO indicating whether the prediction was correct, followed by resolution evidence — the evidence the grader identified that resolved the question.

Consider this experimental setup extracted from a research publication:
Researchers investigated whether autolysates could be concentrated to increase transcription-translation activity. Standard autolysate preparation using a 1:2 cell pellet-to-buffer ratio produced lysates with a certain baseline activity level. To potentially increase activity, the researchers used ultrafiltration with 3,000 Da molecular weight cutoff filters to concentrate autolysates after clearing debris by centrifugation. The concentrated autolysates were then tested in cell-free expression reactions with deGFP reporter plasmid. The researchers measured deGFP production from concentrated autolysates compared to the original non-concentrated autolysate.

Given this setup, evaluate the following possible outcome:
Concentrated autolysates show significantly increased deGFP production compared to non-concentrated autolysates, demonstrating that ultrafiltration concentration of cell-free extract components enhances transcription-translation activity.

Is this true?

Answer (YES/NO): YES